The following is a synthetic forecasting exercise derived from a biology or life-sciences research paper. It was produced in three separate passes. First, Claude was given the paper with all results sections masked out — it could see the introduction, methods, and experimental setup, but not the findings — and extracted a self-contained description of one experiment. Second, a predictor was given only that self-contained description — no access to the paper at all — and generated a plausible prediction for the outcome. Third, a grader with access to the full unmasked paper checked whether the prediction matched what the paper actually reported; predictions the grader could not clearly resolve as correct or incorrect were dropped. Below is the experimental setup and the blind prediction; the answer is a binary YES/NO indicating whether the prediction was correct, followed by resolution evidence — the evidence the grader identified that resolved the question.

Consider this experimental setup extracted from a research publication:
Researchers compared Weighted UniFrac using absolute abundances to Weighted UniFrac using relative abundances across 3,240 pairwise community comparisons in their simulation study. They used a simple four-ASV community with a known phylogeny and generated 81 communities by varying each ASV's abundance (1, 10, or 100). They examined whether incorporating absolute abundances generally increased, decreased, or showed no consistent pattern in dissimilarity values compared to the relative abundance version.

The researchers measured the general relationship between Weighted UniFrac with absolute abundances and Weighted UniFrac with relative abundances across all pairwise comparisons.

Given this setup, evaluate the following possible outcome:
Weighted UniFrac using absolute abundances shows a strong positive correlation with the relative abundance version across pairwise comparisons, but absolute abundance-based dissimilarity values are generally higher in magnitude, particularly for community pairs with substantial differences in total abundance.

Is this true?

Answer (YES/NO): NO